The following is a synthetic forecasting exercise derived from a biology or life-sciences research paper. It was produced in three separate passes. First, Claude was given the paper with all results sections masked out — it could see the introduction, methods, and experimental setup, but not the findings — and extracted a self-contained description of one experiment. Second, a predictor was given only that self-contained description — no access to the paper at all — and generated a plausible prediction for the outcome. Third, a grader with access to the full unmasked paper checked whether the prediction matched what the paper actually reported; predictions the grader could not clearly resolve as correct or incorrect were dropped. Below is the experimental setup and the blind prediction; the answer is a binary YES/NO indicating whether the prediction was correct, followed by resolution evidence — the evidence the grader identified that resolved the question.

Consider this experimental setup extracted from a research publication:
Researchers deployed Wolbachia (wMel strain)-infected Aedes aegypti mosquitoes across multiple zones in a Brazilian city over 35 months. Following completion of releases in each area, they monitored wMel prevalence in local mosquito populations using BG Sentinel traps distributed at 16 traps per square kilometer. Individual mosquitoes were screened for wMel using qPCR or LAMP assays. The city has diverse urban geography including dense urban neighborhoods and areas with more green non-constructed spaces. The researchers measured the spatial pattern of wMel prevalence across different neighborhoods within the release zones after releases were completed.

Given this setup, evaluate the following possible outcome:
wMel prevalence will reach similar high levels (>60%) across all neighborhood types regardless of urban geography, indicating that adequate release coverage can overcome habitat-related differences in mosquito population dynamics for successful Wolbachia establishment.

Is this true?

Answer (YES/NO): NO